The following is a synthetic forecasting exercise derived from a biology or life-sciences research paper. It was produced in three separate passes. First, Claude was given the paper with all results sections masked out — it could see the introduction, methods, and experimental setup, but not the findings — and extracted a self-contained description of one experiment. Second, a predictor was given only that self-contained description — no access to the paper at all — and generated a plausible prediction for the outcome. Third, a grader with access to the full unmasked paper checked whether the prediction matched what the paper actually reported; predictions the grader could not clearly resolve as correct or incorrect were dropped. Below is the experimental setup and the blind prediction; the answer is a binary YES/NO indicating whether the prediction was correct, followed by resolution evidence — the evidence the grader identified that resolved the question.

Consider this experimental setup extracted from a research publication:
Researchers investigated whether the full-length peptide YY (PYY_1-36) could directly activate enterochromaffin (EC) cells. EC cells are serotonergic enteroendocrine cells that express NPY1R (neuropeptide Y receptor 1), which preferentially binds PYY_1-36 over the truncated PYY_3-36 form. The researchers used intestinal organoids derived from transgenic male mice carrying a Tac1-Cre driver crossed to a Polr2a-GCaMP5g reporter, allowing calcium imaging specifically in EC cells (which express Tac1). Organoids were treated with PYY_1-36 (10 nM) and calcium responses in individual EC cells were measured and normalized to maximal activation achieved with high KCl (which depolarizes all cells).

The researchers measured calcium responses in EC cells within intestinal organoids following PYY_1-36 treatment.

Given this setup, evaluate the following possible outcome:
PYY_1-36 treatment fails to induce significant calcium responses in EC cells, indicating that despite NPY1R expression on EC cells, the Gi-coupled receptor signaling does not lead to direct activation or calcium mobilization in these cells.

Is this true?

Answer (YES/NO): NO